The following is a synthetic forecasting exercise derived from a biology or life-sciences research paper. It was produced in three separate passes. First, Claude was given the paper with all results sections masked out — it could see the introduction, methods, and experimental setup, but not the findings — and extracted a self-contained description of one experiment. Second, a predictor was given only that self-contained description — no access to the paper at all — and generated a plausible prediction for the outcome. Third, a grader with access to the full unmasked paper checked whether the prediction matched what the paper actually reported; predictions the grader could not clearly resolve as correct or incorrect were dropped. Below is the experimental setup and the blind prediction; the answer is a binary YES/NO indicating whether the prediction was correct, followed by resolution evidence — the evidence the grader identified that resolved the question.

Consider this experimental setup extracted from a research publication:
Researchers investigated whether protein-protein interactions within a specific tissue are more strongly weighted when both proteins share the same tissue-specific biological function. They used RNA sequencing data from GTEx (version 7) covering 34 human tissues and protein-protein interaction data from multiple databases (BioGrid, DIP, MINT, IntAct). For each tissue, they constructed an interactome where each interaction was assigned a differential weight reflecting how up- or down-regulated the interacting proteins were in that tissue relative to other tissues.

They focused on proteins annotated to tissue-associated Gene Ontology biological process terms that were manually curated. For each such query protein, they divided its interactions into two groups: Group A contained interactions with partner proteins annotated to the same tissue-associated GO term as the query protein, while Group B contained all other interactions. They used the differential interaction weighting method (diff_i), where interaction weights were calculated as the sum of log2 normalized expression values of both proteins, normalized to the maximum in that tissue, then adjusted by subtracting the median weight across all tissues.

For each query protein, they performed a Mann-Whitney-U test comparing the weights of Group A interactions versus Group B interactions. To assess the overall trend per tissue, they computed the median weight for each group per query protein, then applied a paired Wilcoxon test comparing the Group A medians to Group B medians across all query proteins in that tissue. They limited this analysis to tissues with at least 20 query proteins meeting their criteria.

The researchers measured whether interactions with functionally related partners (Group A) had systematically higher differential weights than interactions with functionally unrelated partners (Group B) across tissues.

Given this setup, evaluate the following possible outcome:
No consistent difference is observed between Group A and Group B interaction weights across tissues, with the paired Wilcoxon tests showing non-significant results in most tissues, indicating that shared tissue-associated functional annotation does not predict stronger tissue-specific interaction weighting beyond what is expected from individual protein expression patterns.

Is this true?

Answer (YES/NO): NO